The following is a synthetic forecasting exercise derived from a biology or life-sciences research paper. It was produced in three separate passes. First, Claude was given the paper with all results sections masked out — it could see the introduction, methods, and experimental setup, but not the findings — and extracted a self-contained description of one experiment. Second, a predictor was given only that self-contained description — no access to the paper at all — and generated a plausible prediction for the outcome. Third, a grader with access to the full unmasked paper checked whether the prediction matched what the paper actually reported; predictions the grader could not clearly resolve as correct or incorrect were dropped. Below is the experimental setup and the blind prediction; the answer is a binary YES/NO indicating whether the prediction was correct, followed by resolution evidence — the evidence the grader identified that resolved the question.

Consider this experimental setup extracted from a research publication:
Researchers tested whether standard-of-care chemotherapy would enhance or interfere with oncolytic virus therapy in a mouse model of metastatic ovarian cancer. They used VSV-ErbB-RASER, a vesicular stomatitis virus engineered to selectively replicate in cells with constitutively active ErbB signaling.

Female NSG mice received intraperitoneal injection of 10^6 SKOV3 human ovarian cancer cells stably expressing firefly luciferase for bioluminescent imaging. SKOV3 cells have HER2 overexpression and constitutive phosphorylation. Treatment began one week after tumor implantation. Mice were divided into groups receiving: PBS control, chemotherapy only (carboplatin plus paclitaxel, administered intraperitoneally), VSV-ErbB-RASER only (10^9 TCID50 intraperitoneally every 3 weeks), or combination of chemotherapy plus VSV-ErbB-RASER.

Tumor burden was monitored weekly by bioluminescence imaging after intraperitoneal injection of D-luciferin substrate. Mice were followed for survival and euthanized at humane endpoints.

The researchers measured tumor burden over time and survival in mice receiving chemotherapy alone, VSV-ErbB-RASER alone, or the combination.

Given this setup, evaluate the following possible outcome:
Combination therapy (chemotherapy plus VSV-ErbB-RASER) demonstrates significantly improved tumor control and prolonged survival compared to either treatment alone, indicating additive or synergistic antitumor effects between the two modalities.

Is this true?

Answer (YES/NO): YES